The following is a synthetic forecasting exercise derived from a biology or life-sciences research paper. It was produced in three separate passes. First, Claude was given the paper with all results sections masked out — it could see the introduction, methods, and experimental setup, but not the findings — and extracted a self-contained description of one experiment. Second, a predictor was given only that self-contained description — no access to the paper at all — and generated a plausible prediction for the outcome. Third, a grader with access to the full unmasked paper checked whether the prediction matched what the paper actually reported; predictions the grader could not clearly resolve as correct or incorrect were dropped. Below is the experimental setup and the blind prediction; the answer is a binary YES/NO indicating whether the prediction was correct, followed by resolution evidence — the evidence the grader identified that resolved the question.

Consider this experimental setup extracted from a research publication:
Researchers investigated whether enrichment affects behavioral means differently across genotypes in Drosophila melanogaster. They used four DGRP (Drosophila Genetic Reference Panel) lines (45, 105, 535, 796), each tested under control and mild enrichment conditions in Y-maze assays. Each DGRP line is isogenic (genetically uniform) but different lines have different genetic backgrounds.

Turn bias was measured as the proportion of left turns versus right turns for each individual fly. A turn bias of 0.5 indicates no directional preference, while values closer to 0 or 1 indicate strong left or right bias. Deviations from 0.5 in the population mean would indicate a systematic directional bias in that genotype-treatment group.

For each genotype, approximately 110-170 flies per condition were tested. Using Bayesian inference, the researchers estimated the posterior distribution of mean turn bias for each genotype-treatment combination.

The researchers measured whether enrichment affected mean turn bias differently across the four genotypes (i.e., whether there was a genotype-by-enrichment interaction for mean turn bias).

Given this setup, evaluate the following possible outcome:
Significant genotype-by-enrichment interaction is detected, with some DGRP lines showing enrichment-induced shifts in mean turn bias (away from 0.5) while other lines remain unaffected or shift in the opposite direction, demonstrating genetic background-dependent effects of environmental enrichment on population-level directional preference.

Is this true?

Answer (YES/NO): NO